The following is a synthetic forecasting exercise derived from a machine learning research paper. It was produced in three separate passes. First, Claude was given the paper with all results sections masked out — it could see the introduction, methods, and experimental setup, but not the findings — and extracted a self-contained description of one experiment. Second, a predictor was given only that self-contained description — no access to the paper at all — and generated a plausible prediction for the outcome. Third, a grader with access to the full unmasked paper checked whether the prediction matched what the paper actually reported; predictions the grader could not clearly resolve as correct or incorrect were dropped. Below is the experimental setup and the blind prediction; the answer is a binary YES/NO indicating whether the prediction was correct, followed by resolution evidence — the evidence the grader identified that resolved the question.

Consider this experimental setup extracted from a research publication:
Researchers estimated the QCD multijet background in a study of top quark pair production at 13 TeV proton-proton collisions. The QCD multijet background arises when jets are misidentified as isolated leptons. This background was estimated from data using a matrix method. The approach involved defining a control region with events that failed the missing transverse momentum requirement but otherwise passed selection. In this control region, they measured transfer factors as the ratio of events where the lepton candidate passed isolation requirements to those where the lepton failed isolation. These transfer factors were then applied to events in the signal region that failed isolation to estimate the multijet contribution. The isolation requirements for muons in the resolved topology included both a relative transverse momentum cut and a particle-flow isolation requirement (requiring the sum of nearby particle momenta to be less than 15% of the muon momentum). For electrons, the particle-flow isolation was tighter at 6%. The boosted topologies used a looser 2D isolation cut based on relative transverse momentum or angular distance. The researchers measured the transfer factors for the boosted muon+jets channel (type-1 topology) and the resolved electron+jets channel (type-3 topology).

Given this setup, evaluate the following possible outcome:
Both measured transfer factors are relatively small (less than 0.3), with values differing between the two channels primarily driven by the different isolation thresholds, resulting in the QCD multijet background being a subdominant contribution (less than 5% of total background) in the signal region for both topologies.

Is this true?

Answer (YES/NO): NO